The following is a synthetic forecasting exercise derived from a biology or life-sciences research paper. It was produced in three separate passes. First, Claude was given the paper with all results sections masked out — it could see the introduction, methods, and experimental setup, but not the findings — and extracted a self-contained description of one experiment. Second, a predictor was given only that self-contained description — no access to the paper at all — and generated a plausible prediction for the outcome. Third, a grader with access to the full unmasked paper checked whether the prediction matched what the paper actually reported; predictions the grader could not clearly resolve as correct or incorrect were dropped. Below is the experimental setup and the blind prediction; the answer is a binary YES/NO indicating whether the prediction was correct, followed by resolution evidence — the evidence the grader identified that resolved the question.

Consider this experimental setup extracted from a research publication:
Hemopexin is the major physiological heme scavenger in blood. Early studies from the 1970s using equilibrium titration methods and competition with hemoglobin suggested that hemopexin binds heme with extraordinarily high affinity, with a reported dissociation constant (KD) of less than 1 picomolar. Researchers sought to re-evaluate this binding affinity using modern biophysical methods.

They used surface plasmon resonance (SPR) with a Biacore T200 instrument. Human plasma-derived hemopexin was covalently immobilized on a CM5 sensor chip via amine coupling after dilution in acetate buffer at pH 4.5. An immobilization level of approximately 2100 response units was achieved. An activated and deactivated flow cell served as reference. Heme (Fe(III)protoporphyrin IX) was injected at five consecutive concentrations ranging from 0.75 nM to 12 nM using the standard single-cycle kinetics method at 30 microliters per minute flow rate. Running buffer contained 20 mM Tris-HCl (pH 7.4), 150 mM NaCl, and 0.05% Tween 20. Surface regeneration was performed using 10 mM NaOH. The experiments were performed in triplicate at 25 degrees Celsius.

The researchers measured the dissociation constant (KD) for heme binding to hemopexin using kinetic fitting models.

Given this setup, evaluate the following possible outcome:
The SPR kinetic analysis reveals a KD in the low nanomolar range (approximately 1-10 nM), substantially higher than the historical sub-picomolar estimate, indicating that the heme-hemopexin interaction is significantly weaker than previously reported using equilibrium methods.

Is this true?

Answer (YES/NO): NO